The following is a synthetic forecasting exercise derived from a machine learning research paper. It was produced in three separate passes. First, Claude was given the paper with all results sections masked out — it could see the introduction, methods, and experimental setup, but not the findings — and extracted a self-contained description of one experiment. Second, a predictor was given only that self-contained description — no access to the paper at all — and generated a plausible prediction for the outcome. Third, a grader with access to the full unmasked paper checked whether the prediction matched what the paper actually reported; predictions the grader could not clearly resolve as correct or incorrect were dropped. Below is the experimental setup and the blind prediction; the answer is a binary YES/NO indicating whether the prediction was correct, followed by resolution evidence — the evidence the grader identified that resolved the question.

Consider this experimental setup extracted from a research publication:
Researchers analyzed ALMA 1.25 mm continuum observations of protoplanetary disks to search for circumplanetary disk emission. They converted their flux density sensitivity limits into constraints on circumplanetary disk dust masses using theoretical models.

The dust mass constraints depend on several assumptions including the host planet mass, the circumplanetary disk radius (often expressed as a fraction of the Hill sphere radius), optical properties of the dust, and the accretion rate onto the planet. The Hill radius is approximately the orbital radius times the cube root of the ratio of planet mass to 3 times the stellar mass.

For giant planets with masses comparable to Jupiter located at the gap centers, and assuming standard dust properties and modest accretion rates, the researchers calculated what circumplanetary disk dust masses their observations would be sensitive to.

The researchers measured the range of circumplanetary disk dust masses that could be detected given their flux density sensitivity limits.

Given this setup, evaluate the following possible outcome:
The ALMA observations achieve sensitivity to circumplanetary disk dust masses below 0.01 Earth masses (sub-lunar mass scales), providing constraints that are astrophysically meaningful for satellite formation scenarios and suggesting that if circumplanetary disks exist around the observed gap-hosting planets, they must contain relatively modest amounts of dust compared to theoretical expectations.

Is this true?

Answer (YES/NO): NO